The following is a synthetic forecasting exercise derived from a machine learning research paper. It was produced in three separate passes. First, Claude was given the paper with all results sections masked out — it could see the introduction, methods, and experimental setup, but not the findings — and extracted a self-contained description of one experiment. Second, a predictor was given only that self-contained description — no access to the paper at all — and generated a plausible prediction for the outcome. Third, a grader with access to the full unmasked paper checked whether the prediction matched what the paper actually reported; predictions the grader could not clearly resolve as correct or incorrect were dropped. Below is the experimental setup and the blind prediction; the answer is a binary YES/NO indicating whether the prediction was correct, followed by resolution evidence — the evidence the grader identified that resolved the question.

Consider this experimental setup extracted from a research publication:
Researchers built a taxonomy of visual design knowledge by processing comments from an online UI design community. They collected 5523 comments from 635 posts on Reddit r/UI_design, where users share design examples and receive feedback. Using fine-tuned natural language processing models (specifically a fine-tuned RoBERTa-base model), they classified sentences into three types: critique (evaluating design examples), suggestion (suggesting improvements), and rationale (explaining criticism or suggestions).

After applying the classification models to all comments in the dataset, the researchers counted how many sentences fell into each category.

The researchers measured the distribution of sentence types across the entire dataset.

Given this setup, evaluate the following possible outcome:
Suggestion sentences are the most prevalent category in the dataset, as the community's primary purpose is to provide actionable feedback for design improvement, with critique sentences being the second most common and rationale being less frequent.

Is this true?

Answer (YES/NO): YES